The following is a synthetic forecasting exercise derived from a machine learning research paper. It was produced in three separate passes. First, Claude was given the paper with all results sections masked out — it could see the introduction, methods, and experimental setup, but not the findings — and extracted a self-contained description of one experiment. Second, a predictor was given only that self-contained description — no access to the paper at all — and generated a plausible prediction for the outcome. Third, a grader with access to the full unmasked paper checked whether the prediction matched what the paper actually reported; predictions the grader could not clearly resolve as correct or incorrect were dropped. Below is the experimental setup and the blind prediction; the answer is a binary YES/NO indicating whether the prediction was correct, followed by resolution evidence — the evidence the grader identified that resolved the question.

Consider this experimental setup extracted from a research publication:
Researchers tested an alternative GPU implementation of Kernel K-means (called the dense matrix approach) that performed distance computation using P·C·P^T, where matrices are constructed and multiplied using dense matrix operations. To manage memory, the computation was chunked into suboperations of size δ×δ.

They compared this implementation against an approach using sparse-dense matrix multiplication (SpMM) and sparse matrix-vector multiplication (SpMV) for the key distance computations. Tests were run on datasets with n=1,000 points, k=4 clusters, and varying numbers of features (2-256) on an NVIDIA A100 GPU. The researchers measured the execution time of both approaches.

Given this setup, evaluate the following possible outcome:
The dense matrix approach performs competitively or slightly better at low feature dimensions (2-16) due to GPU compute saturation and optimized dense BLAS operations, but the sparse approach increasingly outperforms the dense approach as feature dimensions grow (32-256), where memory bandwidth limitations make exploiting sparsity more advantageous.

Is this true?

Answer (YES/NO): NO